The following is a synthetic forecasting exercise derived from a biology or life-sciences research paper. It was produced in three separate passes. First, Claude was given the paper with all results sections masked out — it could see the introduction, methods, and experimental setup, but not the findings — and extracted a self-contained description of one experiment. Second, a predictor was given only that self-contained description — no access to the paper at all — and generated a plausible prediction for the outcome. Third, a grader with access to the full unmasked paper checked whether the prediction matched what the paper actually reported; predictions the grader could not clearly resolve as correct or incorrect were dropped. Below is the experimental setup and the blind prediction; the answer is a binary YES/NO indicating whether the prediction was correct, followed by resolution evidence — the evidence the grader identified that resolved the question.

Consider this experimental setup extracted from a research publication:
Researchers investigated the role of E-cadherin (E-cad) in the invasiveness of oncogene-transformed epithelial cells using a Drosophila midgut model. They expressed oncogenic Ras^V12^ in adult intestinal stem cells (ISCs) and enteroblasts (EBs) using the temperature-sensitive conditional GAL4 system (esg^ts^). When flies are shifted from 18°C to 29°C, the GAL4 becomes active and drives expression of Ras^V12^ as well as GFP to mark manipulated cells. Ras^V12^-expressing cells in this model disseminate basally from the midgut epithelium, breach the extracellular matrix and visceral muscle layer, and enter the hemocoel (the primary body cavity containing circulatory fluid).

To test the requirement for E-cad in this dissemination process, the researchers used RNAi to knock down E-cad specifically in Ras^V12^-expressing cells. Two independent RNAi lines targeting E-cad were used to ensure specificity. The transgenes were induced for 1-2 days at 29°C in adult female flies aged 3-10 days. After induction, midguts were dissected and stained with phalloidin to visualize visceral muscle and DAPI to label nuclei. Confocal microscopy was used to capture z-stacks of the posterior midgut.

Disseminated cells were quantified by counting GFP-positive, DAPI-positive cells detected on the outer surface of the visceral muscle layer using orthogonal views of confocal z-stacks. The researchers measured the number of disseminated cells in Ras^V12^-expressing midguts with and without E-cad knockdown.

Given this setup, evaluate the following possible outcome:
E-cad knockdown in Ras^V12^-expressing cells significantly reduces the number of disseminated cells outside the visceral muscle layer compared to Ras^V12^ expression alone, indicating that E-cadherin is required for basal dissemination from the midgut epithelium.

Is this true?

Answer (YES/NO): YES